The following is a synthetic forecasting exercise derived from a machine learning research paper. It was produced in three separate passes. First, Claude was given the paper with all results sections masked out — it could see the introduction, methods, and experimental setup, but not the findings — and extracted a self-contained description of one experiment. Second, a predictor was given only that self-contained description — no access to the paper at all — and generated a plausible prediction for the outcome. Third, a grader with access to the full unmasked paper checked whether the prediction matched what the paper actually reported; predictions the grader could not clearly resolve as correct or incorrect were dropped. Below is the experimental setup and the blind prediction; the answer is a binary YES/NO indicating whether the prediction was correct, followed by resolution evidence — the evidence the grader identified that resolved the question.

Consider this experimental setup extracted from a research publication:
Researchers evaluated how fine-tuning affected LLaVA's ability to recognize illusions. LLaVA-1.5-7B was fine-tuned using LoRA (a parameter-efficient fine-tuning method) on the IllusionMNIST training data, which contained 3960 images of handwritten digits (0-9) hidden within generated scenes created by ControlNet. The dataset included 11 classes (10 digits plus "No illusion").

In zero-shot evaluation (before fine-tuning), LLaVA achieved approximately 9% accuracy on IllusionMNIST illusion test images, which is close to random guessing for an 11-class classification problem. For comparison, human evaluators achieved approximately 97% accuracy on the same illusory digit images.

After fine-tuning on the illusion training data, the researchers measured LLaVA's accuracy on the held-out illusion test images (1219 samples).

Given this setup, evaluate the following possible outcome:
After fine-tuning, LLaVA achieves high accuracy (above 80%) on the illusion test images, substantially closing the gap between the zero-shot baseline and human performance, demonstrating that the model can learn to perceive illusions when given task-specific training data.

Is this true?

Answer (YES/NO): NO